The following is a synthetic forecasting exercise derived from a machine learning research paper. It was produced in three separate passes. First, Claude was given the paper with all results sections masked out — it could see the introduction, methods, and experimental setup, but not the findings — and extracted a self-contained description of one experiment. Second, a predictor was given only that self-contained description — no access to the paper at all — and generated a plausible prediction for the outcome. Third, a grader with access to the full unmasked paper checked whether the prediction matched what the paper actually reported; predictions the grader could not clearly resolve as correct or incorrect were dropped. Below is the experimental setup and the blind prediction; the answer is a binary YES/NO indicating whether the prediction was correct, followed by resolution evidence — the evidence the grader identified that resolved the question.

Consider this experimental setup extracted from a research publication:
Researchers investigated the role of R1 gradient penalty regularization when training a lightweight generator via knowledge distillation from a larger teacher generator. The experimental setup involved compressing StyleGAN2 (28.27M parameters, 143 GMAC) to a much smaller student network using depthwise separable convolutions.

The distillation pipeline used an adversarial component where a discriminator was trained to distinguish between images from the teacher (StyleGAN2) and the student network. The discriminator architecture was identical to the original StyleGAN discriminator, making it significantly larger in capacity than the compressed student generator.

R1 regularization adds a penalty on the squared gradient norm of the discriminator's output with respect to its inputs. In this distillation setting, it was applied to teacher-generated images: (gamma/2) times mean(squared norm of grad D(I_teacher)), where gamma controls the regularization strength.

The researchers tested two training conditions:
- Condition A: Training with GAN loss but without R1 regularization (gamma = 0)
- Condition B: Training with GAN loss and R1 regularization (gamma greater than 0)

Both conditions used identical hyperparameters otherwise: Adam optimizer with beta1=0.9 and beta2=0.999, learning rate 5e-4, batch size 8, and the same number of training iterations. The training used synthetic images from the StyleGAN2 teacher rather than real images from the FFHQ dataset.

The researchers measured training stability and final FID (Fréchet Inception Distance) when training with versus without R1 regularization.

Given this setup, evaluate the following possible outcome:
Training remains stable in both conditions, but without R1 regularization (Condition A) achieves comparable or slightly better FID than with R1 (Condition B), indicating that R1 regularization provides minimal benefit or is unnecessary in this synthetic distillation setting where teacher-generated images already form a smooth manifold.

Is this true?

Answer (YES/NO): NO